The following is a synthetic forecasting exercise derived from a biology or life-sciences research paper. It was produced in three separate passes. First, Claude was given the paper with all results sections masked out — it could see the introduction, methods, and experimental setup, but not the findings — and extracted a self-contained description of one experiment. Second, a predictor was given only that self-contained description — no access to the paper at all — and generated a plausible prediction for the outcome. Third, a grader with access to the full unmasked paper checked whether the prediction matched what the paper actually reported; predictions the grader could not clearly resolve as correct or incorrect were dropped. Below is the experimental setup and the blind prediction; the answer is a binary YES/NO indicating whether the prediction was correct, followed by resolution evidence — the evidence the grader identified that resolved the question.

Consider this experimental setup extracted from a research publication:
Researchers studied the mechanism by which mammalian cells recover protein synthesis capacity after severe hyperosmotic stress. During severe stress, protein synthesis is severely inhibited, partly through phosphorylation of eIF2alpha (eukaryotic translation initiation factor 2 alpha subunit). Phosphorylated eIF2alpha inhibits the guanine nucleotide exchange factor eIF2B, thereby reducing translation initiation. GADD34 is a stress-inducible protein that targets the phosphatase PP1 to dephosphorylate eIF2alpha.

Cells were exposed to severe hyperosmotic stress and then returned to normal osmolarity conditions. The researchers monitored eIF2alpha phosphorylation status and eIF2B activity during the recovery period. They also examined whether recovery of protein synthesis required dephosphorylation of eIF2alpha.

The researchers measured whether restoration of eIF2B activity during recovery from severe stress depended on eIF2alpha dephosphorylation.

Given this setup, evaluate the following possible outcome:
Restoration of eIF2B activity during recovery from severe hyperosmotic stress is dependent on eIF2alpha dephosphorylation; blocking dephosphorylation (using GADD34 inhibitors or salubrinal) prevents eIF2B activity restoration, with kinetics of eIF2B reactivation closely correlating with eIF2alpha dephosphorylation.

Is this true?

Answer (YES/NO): YES